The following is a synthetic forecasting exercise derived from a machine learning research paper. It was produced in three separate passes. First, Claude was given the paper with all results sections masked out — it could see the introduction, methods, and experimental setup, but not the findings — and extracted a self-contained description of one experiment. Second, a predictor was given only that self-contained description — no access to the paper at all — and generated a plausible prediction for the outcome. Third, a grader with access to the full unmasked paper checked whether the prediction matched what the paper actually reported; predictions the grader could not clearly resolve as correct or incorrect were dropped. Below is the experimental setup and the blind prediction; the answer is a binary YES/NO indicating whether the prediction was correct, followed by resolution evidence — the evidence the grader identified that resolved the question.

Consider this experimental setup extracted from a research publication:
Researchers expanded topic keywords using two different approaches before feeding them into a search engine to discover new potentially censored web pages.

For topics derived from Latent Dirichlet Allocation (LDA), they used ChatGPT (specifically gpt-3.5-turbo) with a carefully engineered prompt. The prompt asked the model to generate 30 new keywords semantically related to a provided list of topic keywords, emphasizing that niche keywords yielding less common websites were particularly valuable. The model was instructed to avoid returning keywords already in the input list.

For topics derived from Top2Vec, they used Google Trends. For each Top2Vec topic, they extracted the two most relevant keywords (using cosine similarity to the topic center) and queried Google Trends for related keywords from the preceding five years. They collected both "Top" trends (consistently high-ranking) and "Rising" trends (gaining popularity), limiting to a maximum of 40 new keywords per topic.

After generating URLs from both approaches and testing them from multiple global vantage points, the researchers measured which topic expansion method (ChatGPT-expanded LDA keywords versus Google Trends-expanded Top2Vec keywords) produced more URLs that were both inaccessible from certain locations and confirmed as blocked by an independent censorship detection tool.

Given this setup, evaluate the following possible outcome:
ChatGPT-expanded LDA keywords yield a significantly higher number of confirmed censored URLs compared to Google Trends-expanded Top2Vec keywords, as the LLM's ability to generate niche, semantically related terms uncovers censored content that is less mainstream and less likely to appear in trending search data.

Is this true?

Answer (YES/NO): NO